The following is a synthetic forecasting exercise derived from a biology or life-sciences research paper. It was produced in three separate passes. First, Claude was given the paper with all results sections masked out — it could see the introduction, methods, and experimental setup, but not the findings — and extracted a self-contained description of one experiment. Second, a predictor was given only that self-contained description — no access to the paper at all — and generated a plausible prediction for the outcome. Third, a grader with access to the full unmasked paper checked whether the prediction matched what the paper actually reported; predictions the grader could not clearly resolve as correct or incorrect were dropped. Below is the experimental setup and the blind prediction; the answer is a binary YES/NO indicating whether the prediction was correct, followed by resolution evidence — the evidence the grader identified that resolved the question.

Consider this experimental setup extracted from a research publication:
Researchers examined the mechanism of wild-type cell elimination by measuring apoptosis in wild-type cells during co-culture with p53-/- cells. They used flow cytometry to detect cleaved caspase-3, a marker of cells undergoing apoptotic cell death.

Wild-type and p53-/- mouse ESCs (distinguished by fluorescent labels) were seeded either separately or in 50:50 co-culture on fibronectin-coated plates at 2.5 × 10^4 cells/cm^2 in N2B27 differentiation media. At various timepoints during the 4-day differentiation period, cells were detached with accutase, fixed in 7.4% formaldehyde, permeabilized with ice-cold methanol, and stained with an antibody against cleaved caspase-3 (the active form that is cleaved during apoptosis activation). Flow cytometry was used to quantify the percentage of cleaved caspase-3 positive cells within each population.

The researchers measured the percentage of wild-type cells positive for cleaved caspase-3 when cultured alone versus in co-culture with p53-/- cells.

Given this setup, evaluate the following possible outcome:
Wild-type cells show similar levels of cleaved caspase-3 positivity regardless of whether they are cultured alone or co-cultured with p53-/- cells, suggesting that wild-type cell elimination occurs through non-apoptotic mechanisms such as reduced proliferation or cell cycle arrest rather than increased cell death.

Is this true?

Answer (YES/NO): NO